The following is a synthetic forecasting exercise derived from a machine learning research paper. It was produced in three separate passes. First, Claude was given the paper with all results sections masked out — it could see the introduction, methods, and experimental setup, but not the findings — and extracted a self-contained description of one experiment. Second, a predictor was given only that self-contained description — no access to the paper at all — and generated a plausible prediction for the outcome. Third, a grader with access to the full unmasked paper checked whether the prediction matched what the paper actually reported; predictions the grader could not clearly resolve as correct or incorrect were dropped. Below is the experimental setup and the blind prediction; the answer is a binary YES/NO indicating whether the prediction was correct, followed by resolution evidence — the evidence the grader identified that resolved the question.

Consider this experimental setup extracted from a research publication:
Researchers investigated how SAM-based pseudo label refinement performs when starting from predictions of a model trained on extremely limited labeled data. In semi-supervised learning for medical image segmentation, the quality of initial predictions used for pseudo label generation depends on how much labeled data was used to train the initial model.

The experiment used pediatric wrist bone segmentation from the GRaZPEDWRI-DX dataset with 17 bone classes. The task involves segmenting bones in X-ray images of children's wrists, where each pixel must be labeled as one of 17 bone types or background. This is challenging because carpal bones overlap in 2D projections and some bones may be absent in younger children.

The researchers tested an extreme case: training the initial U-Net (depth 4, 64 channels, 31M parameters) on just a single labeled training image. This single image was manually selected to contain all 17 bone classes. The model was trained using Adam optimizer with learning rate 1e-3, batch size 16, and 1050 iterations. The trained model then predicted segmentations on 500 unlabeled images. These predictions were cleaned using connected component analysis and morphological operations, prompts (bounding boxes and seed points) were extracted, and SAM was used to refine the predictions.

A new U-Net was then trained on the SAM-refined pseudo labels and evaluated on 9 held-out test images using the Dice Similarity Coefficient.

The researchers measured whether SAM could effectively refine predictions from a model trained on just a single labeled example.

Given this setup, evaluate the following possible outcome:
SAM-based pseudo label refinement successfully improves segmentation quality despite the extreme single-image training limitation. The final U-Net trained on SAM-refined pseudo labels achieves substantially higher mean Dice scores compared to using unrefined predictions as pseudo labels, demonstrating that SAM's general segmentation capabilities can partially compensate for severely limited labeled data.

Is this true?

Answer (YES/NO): YES